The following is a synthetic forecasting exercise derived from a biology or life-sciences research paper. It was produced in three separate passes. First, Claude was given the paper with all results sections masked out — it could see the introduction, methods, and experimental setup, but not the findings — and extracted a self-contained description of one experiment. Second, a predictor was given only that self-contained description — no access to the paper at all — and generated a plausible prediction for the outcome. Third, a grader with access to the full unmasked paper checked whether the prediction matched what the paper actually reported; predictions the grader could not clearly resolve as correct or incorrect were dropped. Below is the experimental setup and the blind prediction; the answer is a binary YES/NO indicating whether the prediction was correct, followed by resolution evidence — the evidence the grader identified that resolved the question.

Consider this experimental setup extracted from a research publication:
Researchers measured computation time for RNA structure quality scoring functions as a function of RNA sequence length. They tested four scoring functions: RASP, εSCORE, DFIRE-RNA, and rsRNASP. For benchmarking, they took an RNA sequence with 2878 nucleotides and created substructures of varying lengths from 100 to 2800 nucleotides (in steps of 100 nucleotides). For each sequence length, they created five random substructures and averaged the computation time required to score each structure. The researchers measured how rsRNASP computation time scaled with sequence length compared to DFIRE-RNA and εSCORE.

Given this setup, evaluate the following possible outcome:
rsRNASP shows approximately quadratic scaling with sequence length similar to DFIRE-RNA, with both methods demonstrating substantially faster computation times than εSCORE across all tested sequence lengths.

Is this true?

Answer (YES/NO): NO